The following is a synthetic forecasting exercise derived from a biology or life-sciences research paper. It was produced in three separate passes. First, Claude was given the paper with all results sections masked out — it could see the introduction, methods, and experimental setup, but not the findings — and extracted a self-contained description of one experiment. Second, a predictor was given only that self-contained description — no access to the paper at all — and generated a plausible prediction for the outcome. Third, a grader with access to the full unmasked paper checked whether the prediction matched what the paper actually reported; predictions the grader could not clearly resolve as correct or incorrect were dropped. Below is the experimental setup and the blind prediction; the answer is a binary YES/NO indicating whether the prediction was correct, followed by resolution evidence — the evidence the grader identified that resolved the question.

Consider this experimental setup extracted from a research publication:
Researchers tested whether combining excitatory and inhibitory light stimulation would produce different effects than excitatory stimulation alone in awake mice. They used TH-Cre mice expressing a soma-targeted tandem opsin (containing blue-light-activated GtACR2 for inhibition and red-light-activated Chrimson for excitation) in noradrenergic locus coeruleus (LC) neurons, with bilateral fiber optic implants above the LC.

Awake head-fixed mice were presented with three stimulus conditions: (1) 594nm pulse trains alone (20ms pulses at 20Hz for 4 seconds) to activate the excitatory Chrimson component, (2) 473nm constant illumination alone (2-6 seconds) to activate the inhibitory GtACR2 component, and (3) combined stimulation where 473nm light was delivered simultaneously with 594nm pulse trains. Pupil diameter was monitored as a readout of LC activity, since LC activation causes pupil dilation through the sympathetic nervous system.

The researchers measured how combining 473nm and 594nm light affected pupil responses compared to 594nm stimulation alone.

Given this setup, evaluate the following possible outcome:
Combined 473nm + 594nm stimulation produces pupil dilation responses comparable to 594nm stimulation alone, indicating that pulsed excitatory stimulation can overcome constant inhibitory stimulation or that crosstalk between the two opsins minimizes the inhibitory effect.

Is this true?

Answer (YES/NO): NO